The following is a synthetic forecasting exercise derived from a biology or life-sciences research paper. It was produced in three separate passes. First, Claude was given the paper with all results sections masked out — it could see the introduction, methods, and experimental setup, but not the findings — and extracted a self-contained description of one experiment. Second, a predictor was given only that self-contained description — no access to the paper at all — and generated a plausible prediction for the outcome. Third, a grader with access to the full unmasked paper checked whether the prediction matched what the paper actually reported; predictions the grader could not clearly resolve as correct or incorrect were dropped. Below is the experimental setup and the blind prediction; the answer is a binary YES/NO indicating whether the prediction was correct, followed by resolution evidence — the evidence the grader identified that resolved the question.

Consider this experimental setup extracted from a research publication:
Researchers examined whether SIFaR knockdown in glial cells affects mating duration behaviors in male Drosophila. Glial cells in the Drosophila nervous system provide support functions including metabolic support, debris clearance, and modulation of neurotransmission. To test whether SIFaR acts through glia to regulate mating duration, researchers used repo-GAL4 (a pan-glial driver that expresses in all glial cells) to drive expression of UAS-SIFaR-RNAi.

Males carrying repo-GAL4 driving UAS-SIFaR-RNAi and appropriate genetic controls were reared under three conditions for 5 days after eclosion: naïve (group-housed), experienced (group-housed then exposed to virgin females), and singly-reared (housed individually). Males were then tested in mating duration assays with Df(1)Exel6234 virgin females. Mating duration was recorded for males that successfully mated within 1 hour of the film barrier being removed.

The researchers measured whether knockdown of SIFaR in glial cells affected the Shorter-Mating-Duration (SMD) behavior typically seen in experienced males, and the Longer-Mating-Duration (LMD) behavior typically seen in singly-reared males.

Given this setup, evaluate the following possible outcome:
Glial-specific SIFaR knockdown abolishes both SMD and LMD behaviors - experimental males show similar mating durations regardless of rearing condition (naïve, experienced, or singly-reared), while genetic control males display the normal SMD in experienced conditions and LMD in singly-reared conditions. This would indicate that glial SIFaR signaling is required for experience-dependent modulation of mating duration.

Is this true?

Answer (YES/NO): NO